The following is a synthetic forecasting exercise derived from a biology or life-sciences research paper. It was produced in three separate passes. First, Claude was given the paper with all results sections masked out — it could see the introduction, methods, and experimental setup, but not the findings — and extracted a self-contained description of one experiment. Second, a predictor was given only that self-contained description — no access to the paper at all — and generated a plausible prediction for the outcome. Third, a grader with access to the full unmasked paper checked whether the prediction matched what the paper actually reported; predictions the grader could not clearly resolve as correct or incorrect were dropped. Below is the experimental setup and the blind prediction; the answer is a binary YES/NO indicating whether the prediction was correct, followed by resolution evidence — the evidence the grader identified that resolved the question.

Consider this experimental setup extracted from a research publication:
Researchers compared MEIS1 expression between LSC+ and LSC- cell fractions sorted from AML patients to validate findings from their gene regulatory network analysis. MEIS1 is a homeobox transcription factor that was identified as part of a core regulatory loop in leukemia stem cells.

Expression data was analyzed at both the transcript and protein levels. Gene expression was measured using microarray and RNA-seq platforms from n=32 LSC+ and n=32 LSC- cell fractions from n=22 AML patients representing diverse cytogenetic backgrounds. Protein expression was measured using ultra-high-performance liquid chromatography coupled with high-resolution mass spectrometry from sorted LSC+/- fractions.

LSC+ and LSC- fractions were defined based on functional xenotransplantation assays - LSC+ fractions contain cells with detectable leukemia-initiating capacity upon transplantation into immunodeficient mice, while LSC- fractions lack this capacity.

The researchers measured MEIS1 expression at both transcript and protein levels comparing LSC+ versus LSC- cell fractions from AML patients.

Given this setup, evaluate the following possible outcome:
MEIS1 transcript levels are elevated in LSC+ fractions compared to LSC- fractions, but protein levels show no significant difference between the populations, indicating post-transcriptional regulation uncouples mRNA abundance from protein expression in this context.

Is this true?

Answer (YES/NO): NO